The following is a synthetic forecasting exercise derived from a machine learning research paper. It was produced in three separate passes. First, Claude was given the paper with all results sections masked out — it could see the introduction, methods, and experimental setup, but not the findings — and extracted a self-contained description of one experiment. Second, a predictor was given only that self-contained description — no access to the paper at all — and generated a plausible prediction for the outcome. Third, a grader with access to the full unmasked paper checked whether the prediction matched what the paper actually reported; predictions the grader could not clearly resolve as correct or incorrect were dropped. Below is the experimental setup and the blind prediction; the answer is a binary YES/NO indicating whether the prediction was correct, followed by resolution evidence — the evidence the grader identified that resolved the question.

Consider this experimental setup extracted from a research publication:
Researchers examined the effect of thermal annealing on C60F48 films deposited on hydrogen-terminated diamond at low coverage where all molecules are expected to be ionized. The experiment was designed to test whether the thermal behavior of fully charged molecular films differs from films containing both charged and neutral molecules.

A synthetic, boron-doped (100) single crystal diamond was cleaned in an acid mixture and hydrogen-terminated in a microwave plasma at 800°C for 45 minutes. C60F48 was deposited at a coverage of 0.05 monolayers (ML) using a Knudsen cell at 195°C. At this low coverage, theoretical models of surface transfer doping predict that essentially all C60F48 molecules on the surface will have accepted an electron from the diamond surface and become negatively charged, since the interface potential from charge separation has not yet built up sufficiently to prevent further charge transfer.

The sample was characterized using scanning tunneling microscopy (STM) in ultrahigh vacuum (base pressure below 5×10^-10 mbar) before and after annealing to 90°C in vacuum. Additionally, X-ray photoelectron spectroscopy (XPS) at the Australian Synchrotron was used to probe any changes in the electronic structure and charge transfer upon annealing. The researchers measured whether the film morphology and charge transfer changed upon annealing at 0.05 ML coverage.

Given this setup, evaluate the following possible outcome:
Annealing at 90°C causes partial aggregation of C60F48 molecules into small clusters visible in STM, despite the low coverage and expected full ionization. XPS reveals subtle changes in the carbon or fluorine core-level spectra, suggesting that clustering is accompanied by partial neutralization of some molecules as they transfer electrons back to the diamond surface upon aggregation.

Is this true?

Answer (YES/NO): NO